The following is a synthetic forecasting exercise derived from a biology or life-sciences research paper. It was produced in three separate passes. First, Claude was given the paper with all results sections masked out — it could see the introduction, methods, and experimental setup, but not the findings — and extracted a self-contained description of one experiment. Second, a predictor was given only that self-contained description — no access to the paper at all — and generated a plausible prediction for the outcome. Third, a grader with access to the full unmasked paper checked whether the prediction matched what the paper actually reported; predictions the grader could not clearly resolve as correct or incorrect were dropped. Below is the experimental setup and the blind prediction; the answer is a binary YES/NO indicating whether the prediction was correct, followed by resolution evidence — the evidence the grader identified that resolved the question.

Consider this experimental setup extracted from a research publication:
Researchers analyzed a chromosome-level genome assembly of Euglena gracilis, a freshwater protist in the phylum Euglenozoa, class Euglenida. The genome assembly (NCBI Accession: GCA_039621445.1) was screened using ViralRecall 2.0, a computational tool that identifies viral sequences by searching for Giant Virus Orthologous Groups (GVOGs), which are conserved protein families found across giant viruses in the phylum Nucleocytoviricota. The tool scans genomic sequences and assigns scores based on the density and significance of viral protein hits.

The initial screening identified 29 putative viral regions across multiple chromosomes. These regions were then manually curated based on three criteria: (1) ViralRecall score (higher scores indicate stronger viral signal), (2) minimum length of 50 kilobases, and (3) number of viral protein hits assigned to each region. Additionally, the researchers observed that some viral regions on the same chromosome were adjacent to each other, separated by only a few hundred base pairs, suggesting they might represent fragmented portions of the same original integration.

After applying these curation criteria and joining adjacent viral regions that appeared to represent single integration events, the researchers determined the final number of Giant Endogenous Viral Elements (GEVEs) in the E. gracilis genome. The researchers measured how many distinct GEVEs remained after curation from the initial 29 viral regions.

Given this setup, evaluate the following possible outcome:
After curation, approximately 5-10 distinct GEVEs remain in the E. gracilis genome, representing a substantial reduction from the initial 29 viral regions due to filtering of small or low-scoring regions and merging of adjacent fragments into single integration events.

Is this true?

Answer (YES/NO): YES